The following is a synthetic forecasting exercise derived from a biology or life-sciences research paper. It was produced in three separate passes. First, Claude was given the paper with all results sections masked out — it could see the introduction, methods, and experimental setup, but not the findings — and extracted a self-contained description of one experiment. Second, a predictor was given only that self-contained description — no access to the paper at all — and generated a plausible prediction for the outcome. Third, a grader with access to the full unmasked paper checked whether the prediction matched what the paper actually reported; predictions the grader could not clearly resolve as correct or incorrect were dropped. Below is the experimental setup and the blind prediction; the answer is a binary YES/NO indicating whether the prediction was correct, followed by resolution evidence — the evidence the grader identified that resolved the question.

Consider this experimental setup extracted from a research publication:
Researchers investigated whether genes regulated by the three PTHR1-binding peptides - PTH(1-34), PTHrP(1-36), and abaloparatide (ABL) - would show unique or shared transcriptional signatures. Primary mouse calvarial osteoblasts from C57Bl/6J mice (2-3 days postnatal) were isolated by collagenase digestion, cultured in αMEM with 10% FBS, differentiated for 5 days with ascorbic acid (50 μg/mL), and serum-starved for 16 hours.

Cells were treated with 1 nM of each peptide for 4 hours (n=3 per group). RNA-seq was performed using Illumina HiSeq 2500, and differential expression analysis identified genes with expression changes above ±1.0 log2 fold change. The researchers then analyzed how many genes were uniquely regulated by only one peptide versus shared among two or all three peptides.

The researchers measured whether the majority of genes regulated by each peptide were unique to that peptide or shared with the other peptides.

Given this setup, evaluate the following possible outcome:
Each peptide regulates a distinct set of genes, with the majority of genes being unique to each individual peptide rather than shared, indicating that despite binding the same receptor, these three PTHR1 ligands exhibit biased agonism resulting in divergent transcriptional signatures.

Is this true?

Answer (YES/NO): NO